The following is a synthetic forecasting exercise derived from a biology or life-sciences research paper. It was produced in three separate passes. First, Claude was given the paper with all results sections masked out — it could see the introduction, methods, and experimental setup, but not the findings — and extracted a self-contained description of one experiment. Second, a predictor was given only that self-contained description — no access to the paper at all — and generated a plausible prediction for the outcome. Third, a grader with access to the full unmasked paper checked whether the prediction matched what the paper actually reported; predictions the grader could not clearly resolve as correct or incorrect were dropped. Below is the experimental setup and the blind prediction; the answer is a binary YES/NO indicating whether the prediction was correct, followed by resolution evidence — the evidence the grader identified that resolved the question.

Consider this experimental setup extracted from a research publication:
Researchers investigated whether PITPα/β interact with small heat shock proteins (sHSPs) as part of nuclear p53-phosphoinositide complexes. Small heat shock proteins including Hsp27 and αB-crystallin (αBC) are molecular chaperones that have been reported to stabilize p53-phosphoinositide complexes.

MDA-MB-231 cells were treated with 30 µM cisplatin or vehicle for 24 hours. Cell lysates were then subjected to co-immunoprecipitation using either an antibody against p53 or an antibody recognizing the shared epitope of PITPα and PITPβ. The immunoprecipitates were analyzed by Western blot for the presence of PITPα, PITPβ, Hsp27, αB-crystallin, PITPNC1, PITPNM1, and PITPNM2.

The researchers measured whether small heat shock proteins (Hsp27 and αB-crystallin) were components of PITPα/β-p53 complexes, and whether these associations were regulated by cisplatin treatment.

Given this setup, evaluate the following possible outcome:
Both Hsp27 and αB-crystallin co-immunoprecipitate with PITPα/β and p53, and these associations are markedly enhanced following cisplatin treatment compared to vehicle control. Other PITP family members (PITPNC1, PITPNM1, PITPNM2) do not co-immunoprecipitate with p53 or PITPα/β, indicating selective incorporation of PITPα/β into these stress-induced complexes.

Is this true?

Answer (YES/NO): YES